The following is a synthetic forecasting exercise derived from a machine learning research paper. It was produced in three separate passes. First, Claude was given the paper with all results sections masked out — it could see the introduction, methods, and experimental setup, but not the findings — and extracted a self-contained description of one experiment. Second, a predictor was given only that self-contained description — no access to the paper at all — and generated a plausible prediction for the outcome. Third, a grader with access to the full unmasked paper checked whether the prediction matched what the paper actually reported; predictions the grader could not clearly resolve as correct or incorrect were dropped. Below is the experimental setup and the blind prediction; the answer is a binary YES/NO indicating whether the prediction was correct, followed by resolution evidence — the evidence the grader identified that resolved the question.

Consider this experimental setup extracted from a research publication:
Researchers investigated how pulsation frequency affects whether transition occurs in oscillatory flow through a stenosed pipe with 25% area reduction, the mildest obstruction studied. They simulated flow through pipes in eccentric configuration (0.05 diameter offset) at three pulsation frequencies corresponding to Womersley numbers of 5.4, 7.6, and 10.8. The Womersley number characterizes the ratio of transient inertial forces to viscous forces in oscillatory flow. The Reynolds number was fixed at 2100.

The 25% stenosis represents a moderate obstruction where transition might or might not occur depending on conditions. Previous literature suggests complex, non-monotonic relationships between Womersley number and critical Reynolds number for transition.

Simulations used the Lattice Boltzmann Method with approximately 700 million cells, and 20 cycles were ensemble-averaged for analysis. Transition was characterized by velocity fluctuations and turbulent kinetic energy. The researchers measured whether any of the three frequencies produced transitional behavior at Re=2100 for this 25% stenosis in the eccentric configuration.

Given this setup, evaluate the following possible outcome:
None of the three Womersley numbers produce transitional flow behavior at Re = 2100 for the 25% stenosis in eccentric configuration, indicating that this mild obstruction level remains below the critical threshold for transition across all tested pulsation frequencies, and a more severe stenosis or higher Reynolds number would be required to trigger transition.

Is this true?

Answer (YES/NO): YES